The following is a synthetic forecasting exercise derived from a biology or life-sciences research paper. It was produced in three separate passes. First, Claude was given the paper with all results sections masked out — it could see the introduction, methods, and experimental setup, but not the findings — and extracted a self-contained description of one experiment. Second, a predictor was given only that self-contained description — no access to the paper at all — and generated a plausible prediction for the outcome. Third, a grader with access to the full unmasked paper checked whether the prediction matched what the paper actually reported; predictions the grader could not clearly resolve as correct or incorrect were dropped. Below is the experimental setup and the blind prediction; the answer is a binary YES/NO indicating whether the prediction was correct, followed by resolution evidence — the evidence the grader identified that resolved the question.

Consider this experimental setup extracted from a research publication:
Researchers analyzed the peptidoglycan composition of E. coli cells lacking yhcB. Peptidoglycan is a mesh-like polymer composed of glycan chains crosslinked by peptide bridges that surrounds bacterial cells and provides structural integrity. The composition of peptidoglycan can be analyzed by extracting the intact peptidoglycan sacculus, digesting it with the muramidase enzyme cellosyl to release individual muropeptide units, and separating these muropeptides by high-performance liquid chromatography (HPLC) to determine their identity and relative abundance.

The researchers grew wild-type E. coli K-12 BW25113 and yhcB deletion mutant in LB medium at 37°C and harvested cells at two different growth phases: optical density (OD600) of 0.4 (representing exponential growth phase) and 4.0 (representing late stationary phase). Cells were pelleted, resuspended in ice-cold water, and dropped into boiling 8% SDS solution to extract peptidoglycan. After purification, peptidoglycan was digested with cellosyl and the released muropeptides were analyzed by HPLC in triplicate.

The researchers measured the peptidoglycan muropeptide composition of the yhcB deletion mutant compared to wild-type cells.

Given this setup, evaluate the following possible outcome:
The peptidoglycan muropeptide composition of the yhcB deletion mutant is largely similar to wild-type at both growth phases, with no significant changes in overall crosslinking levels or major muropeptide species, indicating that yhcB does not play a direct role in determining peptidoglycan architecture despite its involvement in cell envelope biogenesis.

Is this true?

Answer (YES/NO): NO